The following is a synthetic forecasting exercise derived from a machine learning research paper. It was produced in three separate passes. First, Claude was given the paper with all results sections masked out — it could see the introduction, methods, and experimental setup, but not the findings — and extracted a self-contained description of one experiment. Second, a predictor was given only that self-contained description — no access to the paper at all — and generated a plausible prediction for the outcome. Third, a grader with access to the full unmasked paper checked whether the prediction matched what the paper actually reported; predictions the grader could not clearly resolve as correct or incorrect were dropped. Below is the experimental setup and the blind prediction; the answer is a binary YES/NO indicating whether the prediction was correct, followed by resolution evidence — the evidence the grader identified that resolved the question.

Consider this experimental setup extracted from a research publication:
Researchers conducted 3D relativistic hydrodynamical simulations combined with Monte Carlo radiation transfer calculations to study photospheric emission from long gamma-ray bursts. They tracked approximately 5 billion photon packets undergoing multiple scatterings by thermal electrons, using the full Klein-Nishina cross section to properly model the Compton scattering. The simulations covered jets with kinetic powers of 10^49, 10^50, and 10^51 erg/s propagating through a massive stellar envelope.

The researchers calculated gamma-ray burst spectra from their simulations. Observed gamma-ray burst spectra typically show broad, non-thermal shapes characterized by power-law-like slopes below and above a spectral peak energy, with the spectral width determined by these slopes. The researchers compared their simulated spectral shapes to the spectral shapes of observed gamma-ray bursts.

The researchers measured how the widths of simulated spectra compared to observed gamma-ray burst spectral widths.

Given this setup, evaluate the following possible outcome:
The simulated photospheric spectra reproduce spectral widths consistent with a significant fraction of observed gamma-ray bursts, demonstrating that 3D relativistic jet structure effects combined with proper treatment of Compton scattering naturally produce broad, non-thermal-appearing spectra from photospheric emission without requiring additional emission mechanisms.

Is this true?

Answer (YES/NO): NO